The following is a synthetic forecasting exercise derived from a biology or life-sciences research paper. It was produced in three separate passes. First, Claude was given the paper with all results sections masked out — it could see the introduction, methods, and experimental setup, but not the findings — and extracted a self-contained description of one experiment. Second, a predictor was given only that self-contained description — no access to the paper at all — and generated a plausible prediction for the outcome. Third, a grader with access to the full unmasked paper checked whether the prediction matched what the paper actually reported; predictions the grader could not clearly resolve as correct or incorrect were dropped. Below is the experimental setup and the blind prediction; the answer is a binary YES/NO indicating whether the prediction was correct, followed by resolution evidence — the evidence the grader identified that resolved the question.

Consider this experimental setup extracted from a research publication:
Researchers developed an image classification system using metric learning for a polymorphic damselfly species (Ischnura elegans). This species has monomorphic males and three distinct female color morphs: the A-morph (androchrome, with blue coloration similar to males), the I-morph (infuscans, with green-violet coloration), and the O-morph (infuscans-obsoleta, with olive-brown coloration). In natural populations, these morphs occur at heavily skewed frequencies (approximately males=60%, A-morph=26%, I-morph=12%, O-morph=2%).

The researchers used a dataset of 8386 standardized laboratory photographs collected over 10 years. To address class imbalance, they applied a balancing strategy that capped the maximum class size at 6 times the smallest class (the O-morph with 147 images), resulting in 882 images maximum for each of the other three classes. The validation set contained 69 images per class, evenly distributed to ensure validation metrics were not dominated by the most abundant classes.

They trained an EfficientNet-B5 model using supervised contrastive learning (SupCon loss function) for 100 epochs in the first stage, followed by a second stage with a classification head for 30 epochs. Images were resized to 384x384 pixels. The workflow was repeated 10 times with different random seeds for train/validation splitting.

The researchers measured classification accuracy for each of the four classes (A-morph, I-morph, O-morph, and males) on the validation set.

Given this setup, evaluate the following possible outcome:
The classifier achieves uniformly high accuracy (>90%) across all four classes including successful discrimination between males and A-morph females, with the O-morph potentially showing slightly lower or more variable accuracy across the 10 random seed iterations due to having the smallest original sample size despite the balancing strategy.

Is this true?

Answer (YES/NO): NO